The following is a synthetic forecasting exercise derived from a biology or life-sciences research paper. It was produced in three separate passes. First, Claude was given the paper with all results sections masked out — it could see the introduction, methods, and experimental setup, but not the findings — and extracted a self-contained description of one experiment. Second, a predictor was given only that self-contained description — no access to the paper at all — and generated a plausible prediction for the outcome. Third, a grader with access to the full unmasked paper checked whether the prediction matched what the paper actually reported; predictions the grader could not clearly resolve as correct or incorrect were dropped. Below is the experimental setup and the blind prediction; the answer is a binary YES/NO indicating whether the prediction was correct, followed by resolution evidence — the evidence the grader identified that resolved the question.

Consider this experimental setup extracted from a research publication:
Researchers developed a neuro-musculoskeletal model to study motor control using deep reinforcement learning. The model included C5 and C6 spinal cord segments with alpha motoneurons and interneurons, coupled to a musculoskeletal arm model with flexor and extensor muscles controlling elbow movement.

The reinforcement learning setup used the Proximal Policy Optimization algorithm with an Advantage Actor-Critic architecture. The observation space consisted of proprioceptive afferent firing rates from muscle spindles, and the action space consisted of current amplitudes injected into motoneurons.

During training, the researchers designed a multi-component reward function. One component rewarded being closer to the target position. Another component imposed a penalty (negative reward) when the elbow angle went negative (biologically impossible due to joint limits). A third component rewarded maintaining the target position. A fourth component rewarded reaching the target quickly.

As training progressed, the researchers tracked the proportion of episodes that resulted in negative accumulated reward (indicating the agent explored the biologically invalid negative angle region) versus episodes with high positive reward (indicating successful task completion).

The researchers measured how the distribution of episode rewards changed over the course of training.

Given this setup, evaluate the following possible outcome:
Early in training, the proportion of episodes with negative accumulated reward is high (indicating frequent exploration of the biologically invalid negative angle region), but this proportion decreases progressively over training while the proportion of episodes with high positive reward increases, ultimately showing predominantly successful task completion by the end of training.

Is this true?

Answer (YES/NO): YES